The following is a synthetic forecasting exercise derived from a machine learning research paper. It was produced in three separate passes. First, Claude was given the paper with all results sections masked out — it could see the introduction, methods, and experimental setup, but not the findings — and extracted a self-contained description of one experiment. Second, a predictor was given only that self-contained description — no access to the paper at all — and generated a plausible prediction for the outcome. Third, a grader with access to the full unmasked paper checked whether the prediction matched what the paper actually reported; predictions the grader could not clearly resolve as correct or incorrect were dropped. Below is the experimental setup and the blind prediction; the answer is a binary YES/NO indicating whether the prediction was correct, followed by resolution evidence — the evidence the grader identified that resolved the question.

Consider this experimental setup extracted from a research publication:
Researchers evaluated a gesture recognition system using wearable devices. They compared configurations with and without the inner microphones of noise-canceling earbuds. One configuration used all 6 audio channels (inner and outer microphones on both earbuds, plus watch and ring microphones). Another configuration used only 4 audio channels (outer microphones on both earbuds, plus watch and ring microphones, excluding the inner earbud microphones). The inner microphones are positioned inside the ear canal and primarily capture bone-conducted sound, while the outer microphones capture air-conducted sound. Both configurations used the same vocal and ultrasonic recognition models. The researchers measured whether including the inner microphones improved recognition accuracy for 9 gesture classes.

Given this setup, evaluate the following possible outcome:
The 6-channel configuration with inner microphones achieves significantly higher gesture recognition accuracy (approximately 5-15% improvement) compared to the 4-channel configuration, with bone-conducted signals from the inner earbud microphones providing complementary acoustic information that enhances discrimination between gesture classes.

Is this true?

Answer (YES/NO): NO